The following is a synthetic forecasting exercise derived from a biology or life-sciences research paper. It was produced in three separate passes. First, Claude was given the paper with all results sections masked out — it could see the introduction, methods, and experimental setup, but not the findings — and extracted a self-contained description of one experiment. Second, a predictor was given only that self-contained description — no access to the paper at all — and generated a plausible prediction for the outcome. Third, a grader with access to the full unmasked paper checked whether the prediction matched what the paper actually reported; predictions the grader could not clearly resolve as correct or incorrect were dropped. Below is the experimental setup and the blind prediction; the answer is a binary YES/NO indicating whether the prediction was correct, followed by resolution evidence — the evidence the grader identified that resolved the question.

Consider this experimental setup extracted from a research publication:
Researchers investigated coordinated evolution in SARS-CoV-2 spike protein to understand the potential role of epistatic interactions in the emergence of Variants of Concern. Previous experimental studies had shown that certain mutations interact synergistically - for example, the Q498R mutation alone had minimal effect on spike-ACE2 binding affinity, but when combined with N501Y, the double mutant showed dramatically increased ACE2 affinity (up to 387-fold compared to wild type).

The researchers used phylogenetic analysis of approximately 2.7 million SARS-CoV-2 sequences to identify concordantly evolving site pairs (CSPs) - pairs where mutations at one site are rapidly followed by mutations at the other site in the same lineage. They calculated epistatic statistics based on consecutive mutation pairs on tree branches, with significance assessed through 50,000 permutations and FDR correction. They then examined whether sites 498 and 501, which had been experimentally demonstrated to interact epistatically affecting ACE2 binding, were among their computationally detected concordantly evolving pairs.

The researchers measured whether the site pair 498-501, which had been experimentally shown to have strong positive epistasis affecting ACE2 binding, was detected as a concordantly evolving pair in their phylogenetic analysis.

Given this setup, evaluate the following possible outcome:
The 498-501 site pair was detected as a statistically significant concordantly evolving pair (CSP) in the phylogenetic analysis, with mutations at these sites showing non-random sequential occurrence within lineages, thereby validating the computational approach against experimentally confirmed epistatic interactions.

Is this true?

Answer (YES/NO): NO